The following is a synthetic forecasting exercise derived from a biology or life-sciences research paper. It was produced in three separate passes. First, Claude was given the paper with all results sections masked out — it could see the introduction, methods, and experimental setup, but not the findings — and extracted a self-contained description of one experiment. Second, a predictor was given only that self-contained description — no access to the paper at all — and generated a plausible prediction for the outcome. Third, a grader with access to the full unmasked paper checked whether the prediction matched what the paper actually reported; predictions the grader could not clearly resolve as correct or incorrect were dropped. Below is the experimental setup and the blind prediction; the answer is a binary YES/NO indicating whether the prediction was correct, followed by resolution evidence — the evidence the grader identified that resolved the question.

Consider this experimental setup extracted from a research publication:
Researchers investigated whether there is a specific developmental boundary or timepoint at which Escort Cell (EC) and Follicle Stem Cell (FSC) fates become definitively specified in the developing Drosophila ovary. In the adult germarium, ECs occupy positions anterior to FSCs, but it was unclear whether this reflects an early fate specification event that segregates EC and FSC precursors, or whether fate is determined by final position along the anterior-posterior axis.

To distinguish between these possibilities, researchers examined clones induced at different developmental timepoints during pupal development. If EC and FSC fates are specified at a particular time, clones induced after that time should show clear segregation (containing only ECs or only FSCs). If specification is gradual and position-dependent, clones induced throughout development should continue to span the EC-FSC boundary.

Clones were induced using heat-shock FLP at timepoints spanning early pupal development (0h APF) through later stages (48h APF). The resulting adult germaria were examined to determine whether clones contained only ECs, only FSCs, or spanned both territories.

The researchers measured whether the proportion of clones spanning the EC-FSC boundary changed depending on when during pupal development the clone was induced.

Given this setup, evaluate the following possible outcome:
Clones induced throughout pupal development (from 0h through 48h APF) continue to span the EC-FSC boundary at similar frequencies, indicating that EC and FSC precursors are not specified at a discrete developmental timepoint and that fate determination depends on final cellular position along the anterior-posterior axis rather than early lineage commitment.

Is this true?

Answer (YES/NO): NO